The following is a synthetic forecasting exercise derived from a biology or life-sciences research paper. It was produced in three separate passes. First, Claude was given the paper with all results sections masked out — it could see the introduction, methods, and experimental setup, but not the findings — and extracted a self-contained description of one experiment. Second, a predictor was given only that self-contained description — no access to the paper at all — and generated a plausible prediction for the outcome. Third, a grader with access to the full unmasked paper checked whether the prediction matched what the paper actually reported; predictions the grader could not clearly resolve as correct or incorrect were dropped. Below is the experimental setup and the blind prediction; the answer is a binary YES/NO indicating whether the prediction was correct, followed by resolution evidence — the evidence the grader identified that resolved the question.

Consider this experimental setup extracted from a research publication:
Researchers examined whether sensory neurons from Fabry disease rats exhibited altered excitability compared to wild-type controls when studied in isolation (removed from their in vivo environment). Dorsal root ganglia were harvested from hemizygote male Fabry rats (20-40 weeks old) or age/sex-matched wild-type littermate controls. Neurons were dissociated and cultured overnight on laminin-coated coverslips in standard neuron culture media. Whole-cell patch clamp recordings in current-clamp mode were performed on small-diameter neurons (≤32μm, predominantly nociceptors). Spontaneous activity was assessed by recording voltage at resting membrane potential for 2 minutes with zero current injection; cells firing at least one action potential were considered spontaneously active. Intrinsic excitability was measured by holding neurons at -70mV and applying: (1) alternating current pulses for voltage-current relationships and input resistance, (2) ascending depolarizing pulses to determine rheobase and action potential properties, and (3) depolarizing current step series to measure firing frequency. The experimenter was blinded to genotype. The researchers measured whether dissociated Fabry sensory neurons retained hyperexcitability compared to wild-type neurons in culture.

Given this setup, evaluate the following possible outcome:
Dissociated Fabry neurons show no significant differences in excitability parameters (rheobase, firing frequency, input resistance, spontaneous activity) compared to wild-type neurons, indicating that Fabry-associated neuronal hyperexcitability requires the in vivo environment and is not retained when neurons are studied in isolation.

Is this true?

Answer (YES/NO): NO